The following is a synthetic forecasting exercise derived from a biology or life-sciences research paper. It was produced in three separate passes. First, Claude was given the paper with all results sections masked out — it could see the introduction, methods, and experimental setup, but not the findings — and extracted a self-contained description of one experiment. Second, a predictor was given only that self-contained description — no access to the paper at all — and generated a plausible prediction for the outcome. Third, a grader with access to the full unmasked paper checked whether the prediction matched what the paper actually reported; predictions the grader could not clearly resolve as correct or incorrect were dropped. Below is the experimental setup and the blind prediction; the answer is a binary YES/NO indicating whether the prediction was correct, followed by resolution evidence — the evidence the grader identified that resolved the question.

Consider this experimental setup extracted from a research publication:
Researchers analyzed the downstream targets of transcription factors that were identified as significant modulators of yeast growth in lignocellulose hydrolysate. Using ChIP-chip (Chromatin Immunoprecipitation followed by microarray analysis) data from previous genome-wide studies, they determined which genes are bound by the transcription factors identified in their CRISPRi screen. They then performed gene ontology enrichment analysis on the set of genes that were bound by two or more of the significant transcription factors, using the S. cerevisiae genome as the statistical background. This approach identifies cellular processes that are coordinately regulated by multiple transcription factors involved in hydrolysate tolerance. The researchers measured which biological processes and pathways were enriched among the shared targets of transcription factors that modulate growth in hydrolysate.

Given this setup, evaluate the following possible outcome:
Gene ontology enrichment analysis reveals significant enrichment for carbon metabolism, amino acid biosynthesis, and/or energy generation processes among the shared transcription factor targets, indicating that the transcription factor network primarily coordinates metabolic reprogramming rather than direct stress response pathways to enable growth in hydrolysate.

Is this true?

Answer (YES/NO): NO